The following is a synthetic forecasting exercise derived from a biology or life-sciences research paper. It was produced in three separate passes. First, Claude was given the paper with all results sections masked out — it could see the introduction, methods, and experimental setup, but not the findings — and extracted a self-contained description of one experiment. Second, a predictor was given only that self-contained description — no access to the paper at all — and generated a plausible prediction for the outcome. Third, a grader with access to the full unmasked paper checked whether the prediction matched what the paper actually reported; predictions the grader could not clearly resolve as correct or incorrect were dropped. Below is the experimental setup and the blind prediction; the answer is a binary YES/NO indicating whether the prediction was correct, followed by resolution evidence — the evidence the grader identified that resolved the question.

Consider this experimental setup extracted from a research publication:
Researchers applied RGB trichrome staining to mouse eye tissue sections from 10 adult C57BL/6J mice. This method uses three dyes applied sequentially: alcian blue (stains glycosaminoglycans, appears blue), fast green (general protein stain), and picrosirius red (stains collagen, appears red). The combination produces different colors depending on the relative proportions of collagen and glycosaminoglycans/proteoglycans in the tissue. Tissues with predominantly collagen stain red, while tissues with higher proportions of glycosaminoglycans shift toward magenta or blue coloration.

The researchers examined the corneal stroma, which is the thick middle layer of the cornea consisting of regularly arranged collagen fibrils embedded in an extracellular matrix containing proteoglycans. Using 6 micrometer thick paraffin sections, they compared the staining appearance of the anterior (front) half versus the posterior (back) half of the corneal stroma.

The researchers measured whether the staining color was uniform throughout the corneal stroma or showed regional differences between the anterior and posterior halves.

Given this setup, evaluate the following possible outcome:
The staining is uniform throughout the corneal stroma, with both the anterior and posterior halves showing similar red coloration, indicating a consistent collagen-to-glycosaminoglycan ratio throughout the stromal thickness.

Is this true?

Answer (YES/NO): NO